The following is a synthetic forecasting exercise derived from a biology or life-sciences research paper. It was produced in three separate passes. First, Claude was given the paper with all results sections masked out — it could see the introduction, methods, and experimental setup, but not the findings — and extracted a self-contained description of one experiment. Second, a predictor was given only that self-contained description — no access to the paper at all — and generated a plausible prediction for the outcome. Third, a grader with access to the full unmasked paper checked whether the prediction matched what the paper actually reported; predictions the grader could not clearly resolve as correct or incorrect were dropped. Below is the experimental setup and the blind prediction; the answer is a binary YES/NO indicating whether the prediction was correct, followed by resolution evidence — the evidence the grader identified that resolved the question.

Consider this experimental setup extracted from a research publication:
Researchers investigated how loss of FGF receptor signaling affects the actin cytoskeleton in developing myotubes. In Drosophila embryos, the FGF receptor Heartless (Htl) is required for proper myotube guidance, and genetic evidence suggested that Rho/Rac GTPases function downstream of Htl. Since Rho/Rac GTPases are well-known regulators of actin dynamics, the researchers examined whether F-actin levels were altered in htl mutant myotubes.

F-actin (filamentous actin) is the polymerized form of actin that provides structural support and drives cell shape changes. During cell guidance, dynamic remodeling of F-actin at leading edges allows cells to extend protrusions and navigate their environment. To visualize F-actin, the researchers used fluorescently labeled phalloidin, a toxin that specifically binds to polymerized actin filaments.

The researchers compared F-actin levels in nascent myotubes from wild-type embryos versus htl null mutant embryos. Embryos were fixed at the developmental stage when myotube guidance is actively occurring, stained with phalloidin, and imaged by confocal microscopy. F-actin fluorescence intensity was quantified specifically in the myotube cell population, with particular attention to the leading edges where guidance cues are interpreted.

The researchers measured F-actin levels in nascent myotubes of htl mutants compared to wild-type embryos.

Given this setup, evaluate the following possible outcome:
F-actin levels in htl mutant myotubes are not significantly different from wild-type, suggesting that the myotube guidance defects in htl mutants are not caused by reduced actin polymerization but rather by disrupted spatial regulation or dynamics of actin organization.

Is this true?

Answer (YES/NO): NO